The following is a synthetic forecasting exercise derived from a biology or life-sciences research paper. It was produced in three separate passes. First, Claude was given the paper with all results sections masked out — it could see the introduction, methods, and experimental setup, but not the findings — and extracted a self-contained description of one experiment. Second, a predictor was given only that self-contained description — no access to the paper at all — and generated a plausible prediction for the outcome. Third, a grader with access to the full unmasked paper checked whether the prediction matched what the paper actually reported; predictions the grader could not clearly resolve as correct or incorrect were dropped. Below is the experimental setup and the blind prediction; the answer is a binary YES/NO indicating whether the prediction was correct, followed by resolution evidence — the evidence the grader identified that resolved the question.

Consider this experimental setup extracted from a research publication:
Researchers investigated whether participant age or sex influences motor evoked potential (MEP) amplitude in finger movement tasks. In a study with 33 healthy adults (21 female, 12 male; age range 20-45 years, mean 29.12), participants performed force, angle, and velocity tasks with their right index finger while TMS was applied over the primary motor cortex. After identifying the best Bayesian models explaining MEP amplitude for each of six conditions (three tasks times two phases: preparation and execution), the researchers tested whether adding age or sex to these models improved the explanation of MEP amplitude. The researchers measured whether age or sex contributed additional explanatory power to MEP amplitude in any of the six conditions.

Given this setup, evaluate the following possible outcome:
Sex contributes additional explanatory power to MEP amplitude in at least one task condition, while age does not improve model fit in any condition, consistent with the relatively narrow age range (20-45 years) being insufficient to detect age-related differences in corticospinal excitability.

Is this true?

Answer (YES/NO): NO